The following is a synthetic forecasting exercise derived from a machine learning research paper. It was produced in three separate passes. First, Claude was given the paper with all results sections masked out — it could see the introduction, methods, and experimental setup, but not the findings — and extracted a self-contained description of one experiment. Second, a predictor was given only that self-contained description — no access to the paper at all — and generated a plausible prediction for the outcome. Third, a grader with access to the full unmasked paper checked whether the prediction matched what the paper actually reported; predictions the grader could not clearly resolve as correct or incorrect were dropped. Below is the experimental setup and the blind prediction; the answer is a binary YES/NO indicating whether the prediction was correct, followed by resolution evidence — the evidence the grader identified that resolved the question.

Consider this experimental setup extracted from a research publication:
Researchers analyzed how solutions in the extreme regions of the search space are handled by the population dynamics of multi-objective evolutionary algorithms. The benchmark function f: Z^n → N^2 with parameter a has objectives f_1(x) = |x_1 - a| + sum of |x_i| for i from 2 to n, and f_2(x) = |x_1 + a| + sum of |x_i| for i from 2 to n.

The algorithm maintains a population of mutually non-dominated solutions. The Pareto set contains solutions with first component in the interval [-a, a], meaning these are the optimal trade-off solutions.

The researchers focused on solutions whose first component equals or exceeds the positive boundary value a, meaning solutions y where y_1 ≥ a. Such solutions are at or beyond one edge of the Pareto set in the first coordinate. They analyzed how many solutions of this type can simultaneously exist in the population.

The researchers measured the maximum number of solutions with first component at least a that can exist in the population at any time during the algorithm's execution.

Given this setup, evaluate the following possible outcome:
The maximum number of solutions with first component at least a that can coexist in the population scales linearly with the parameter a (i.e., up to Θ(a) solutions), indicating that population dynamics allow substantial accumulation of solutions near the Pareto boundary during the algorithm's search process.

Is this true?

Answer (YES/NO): NO